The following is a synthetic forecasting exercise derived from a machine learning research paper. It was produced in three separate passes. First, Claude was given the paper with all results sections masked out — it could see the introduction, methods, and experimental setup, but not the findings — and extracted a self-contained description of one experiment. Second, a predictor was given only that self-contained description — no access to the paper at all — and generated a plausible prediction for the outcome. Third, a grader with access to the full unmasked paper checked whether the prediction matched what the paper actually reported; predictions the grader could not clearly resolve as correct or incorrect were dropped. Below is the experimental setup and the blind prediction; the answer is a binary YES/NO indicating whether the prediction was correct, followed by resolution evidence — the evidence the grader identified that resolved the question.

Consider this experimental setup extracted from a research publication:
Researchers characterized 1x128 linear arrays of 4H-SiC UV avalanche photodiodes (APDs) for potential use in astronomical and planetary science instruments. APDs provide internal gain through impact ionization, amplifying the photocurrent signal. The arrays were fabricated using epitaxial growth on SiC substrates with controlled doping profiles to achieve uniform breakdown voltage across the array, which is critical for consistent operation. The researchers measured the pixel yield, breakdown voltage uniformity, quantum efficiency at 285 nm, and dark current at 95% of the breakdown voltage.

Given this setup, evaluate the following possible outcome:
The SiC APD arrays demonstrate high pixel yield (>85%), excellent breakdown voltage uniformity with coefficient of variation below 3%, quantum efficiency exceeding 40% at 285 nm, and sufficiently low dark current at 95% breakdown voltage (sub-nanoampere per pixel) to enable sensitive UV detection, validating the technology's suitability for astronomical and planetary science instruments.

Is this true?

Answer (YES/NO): YES